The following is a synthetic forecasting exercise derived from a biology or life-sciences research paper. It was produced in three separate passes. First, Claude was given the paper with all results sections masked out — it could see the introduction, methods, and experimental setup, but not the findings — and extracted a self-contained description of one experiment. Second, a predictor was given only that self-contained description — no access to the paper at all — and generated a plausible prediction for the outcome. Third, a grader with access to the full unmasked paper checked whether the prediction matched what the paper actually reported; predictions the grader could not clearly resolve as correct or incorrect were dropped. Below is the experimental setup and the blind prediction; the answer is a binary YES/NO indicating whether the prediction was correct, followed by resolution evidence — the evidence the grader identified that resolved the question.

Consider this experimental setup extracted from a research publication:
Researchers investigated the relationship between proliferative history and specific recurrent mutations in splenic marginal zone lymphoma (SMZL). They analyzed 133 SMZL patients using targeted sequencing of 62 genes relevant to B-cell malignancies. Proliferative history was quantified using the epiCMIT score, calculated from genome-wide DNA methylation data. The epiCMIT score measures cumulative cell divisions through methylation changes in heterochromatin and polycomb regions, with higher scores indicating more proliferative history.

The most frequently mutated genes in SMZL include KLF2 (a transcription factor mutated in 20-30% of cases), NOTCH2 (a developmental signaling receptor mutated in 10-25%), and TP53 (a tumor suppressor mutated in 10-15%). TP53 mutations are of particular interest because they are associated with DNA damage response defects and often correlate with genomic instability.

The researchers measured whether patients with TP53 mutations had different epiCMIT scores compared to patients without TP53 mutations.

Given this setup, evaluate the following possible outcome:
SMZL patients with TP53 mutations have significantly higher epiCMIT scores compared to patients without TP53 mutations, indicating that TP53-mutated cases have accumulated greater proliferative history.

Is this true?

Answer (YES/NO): YES